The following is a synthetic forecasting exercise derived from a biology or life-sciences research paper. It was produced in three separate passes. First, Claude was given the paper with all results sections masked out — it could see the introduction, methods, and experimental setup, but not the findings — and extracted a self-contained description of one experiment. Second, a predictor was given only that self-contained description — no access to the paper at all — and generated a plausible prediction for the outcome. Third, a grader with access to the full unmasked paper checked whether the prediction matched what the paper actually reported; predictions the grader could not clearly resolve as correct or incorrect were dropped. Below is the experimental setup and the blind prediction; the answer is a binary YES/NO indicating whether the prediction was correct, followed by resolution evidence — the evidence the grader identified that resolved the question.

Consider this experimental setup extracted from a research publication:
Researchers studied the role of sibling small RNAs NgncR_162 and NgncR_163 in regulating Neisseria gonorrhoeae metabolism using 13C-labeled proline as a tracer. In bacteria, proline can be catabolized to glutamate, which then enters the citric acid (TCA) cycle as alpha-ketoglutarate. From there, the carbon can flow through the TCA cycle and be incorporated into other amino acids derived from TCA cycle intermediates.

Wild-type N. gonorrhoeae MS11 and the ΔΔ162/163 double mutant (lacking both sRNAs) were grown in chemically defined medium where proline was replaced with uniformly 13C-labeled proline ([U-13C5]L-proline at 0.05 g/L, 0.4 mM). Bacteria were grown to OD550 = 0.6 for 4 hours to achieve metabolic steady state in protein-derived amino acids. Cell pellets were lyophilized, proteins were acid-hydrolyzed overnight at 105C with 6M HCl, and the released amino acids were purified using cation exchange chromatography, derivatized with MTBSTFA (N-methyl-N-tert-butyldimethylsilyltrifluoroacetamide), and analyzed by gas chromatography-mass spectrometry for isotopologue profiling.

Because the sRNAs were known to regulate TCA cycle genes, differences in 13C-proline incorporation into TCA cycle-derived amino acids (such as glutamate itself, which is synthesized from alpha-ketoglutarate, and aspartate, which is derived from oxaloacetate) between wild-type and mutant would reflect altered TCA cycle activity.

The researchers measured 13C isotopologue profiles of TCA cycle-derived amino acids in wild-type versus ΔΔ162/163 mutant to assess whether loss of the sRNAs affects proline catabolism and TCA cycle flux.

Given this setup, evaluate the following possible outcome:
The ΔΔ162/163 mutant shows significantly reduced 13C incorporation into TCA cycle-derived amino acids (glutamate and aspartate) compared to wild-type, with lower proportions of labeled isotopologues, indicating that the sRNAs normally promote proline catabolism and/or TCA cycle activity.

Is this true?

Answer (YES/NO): NO